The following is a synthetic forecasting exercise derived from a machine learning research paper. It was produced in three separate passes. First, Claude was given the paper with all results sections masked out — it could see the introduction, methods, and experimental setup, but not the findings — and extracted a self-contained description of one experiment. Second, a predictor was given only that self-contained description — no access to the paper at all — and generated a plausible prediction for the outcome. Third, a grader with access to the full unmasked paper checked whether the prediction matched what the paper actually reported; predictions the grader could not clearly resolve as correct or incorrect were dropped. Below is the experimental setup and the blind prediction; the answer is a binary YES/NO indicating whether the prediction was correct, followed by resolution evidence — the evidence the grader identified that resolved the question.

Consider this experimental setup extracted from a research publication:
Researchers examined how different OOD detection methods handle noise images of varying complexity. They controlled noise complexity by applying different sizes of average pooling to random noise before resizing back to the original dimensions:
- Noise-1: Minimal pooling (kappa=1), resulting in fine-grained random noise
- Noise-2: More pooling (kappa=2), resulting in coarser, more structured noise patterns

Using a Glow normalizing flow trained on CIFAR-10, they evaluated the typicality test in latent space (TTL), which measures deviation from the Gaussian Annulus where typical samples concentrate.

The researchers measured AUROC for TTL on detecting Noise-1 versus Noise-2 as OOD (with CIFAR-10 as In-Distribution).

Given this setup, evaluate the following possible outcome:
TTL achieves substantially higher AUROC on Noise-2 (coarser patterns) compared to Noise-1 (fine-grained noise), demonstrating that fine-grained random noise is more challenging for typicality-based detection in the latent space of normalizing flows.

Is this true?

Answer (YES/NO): NO